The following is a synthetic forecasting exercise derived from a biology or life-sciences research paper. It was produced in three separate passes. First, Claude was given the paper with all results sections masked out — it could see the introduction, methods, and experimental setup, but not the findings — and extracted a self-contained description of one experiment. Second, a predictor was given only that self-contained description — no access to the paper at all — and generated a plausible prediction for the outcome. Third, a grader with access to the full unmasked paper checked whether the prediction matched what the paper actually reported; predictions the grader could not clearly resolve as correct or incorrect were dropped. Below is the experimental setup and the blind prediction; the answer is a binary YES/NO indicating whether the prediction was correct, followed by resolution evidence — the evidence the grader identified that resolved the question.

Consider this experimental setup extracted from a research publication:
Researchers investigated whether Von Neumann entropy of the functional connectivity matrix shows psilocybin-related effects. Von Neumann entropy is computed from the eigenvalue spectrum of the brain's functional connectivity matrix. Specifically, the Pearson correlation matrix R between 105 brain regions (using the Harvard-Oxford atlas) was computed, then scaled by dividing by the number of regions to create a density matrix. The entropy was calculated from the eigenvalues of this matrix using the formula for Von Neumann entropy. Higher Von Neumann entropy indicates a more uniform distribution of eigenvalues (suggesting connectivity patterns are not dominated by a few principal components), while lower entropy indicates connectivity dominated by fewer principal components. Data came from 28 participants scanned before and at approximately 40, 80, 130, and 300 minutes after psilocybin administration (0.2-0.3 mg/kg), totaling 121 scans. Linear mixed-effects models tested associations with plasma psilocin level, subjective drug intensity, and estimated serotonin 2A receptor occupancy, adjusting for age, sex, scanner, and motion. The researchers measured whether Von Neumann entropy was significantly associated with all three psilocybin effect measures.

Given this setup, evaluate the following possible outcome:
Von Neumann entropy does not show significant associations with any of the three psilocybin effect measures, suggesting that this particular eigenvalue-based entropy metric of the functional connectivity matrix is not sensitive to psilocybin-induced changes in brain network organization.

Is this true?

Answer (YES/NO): YES